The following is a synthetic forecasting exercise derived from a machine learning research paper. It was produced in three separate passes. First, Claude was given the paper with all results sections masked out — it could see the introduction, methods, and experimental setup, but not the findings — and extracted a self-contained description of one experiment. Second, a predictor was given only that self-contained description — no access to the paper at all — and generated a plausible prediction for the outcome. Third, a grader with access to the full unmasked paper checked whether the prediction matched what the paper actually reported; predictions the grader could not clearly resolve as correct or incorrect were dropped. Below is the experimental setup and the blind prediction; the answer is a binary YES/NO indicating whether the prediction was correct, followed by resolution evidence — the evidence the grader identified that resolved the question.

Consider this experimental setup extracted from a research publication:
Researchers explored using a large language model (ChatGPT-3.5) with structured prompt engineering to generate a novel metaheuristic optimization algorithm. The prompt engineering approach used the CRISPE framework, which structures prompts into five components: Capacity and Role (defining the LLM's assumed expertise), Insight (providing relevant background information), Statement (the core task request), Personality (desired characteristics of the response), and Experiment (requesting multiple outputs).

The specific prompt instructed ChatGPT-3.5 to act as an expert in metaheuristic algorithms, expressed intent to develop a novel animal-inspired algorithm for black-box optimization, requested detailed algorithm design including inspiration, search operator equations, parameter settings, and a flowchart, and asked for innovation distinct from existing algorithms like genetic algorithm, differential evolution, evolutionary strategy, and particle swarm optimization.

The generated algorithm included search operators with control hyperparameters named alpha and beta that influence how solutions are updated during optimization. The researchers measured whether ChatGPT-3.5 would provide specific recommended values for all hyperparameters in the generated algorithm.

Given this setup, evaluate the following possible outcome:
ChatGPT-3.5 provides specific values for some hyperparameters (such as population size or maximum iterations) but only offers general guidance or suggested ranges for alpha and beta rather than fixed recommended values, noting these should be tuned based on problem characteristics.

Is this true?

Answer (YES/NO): NO